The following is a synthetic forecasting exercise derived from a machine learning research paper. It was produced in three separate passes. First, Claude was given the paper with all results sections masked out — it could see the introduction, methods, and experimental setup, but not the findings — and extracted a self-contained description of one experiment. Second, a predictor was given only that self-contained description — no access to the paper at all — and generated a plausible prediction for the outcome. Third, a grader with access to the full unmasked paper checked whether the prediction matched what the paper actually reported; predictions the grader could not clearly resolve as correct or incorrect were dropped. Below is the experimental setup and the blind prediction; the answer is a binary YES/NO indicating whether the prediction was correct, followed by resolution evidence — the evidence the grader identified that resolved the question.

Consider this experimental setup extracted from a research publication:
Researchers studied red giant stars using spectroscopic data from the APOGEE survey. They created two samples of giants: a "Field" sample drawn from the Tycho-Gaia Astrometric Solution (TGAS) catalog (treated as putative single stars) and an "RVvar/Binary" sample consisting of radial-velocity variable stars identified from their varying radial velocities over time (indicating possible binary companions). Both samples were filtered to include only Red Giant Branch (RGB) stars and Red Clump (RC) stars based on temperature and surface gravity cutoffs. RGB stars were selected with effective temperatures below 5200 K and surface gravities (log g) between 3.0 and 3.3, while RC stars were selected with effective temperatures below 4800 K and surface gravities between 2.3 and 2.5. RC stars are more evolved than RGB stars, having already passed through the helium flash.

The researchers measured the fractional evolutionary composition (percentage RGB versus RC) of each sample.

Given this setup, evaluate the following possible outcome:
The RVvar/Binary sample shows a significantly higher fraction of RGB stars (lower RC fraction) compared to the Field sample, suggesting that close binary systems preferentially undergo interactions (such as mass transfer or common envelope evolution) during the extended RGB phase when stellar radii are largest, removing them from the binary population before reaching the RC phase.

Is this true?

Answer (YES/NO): YES